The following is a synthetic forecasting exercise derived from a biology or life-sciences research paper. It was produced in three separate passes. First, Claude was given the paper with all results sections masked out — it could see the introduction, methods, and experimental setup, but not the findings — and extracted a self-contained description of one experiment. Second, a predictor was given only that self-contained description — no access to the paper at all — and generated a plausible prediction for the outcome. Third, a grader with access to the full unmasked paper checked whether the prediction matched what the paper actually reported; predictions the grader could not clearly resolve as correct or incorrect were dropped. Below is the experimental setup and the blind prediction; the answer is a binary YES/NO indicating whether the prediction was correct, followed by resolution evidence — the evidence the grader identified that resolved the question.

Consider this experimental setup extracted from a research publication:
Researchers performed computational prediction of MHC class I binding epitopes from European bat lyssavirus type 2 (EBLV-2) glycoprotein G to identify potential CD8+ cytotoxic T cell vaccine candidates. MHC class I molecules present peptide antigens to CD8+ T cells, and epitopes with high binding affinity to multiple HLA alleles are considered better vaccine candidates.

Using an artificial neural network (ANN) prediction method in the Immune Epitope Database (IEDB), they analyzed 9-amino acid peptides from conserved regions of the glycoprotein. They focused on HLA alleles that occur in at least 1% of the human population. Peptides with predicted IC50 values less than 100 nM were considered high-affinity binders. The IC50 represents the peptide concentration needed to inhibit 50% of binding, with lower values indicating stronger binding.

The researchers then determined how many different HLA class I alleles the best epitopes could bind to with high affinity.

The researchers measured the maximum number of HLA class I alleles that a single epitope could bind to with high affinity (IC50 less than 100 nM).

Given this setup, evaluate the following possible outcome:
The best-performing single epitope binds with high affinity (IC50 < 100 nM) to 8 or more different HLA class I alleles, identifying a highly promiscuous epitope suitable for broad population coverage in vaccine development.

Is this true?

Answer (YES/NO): NO